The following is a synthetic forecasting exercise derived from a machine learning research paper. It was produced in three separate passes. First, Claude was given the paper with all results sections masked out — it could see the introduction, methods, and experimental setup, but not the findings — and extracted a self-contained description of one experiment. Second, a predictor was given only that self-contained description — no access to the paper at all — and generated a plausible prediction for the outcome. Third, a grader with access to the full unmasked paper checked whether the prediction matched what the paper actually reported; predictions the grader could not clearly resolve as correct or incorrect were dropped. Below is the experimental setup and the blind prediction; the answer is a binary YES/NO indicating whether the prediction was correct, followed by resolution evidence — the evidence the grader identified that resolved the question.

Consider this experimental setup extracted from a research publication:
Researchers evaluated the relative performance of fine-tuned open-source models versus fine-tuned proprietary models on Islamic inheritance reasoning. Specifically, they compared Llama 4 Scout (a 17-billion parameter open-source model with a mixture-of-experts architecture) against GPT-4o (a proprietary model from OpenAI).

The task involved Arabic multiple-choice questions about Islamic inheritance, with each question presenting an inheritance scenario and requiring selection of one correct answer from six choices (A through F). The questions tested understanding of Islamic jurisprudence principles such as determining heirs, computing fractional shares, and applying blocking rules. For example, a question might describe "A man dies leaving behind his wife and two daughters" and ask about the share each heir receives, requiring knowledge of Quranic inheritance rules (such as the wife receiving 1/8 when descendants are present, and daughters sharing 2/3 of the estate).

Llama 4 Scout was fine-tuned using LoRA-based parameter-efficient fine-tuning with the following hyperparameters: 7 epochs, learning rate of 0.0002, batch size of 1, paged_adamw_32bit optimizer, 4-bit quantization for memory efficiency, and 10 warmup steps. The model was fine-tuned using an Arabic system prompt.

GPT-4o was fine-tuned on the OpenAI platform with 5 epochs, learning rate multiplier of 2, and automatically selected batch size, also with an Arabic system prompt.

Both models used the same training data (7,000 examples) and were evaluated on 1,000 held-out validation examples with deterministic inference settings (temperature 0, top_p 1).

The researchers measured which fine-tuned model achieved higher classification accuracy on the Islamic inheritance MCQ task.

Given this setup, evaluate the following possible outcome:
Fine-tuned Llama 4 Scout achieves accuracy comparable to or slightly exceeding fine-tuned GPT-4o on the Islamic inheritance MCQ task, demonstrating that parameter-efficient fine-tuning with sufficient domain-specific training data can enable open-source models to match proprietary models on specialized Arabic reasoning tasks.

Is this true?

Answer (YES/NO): NO